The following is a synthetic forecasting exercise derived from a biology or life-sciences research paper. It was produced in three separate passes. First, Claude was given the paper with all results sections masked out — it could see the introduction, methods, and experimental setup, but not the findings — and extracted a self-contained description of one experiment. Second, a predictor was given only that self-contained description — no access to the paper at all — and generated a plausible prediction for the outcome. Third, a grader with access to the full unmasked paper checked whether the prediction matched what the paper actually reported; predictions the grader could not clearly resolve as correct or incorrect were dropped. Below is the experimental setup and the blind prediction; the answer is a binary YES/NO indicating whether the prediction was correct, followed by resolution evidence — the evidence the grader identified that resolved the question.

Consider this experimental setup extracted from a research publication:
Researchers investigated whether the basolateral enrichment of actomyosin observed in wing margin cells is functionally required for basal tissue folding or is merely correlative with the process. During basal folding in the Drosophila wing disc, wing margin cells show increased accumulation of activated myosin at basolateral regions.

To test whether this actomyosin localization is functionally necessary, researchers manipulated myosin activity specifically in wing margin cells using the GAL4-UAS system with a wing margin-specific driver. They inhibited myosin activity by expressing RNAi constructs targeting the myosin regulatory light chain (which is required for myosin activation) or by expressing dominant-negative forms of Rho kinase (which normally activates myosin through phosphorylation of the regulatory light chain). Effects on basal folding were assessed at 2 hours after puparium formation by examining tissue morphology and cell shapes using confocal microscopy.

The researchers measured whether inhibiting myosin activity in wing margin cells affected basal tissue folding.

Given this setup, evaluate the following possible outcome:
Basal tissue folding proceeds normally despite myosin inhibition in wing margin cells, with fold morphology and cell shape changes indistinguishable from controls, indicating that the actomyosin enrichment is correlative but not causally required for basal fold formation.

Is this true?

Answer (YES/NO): NO